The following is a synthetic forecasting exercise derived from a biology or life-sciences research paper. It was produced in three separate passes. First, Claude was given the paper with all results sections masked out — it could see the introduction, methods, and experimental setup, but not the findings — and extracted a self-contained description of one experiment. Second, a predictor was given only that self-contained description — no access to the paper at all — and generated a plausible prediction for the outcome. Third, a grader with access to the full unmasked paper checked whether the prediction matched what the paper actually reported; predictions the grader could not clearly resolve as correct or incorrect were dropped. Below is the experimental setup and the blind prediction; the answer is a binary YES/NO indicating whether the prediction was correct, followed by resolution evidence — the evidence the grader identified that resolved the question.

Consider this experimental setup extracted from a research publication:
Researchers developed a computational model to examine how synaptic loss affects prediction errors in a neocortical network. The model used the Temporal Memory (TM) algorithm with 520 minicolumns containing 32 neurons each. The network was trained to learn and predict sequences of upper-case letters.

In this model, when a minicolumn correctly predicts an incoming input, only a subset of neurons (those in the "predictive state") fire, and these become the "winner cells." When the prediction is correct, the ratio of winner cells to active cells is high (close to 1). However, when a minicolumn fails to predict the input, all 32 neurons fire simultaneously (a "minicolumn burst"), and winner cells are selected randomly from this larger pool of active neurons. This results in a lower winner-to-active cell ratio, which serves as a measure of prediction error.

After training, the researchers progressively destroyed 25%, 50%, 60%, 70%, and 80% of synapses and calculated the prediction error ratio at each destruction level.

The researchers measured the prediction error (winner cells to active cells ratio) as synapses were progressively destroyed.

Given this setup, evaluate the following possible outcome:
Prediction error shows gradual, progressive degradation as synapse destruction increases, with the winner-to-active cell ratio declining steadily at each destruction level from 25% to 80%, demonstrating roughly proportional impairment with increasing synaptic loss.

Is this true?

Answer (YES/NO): NO